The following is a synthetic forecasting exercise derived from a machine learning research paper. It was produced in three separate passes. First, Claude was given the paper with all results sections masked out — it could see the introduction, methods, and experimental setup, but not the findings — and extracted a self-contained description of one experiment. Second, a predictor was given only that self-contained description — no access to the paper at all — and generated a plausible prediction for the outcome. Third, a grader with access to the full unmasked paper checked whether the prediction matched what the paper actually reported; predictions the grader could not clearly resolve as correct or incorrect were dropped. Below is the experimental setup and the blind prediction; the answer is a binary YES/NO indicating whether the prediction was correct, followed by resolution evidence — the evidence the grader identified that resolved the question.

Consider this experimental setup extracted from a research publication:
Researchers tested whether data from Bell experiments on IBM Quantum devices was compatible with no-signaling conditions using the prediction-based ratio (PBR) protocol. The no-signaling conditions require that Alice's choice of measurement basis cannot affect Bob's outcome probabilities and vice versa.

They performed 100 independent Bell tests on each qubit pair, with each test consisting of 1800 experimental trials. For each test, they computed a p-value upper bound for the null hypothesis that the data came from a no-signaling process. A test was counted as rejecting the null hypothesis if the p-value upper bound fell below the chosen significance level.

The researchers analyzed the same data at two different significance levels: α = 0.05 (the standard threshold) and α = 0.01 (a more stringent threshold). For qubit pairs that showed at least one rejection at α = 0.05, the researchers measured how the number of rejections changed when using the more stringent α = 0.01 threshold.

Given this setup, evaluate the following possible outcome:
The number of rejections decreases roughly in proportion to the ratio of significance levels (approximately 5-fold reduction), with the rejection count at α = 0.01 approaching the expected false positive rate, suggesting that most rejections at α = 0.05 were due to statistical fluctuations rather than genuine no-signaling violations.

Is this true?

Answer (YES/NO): NO